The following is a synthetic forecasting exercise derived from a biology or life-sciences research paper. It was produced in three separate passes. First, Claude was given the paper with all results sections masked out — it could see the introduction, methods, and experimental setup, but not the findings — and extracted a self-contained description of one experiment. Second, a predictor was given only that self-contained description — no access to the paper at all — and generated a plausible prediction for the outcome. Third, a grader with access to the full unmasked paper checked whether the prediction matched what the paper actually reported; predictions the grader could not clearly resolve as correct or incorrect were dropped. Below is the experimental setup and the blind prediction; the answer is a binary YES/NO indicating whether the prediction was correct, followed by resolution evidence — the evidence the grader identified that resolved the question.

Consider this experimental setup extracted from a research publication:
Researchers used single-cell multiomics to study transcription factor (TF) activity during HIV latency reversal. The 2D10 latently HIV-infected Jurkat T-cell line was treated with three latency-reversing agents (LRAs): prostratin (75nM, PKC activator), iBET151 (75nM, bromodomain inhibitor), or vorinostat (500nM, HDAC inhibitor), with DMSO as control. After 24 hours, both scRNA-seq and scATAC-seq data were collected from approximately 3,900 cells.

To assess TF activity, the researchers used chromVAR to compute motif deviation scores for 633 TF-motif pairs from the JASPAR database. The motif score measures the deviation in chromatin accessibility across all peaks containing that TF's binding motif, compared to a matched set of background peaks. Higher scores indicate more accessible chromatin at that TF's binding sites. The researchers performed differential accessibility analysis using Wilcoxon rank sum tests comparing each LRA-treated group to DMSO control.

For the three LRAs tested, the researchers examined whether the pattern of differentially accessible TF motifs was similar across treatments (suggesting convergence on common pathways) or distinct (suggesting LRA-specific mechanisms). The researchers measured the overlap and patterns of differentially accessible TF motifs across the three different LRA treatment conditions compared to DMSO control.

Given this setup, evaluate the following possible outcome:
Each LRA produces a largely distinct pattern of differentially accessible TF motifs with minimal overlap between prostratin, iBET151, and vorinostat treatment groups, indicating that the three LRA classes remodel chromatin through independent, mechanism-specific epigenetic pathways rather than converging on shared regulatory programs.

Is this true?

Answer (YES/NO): YES